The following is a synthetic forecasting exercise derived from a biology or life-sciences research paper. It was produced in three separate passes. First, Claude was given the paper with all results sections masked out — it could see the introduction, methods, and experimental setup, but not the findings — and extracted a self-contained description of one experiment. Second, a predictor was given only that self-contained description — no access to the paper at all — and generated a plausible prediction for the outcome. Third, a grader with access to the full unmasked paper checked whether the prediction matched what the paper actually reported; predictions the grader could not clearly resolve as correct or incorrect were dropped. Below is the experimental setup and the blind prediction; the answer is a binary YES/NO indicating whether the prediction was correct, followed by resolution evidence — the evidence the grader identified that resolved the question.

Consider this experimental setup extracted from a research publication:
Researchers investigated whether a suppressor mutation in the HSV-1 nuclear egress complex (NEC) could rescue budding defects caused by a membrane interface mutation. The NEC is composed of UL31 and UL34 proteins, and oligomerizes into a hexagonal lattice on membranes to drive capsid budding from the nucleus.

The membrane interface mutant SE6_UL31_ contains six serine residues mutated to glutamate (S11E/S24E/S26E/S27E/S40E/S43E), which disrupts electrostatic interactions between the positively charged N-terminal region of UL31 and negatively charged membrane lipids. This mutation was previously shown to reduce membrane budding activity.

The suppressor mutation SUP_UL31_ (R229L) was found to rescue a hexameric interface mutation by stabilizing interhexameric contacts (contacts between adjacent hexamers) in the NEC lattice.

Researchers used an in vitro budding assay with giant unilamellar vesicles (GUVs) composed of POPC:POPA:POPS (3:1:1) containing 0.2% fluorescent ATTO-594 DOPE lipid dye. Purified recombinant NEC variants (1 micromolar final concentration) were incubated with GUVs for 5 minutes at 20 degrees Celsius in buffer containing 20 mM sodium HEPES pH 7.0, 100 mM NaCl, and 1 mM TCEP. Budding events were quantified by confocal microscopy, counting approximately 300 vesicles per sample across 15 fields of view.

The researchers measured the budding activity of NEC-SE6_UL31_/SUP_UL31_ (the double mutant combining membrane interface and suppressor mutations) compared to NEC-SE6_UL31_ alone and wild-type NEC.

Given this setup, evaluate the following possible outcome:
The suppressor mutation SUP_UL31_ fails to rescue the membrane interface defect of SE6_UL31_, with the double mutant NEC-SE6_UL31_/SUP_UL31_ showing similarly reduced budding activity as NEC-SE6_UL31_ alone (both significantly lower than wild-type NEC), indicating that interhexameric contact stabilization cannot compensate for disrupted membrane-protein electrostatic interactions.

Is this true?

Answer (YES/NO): NO